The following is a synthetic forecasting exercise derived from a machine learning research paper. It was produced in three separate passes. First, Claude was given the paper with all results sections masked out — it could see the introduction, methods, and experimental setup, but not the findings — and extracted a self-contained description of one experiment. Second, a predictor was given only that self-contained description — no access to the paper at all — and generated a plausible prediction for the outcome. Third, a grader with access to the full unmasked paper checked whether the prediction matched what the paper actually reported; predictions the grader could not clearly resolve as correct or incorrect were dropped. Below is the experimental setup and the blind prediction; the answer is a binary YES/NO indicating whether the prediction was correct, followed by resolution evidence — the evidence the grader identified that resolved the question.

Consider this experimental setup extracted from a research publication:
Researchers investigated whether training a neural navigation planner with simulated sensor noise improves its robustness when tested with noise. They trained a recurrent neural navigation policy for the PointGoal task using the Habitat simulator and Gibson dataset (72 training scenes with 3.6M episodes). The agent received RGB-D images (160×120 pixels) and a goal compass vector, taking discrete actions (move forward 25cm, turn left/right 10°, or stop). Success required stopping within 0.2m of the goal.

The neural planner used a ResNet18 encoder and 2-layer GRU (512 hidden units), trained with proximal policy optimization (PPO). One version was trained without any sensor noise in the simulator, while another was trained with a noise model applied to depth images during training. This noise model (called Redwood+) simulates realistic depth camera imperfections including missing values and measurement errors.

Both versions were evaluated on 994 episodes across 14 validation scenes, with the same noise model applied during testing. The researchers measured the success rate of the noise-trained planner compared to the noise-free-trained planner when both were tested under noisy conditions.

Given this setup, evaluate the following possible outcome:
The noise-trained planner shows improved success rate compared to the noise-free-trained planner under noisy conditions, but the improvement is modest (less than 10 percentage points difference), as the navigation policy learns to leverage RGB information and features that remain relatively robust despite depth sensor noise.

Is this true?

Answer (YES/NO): YES